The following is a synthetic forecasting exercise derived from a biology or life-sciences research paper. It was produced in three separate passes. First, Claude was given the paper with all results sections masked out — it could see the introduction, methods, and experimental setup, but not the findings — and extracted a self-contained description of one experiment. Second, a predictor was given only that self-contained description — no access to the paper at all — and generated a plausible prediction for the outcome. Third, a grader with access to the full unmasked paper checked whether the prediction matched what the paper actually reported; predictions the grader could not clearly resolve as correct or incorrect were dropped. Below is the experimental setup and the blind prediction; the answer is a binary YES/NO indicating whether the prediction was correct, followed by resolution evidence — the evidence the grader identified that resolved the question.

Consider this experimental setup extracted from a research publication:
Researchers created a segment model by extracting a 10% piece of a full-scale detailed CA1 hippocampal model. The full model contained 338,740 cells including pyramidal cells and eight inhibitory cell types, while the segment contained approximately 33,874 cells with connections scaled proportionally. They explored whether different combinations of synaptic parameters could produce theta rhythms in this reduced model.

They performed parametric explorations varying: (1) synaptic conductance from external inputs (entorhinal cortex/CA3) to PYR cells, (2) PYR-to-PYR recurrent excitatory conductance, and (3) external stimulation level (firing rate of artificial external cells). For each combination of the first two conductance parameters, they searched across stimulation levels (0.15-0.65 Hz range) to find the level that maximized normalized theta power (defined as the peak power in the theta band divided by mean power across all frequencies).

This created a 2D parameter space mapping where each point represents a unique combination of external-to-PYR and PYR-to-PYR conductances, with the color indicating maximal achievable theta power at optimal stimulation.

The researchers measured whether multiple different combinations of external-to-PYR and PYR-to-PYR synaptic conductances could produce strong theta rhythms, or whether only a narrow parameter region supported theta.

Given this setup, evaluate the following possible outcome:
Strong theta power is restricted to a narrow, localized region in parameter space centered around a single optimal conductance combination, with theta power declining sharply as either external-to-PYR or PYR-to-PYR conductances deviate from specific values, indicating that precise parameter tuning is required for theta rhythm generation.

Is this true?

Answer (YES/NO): NO